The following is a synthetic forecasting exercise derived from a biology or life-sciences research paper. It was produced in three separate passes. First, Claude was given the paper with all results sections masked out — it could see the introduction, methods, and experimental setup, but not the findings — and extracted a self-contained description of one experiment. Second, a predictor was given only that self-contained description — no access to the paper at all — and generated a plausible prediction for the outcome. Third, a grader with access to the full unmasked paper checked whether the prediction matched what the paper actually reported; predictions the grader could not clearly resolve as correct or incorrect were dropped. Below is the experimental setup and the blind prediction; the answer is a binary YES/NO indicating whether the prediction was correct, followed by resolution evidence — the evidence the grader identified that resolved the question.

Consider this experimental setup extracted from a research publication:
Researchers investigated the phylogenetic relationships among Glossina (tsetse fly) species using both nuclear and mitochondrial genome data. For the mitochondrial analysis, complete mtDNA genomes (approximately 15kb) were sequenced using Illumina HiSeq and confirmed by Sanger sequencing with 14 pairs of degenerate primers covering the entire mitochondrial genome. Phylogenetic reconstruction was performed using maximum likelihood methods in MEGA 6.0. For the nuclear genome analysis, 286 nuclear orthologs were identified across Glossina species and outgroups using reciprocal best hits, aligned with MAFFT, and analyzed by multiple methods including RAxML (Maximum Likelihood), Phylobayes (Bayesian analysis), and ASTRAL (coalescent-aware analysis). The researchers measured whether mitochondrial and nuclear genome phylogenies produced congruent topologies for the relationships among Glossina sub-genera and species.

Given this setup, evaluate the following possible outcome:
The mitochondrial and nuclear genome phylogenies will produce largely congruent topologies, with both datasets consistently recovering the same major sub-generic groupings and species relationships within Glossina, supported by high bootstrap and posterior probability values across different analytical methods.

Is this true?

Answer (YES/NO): YES